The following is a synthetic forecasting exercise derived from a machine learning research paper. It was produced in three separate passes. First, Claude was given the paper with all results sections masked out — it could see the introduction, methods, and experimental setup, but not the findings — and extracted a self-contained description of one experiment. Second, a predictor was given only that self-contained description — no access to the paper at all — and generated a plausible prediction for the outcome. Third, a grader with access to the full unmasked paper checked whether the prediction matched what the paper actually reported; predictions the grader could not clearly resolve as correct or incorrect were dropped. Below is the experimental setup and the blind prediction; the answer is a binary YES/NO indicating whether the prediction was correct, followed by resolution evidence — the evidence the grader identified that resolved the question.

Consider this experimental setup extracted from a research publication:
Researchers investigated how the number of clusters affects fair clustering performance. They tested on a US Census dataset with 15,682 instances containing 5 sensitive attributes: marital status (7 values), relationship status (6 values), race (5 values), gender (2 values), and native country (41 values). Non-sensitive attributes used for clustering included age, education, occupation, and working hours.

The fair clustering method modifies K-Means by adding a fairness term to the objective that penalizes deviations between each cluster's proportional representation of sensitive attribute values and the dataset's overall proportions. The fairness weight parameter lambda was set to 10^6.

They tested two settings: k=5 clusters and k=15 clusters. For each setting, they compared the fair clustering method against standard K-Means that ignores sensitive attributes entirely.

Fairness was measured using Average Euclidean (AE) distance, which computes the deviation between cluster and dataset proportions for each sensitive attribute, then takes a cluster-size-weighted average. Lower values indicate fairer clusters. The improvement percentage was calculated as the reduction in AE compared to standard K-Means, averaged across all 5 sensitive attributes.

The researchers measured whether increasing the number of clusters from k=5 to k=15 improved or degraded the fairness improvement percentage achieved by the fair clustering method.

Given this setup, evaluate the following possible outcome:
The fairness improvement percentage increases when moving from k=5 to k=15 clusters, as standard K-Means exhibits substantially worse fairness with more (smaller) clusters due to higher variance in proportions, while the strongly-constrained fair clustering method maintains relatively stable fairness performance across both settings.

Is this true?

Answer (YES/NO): YES